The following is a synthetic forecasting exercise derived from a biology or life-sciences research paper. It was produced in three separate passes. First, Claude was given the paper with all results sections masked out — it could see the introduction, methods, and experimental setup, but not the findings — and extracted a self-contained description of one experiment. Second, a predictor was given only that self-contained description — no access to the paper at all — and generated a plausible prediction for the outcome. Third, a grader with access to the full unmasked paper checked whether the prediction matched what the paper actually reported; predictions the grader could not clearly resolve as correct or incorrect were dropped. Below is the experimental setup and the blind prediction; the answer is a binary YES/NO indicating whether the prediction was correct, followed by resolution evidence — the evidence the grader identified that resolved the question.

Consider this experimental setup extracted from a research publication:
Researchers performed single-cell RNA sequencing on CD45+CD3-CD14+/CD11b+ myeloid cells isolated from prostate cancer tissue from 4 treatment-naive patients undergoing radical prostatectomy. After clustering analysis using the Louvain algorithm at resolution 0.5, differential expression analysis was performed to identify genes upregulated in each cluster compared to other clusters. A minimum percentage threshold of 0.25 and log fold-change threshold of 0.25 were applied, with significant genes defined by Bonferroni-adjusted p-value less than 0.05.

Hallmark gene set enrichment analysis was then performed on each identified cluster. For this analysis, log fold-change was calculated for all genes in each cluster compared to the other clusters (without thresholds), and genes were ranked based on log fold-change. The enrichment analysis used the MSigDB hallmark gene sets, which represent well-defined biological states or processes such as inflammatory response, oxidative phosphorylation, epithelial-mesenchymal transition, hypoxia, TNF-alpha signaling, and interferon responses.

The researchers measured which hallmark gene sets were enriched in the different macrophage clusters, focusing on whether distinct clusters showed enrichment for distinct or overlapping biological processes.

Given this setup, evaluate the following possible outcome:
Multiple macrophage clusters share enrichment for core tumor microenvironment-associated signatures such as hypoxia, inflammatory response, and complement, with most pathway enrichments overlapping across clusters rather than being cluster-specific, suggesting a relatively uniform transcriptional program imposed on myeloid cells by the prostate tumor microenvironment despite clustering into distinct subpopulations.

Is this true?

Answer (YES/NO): NO